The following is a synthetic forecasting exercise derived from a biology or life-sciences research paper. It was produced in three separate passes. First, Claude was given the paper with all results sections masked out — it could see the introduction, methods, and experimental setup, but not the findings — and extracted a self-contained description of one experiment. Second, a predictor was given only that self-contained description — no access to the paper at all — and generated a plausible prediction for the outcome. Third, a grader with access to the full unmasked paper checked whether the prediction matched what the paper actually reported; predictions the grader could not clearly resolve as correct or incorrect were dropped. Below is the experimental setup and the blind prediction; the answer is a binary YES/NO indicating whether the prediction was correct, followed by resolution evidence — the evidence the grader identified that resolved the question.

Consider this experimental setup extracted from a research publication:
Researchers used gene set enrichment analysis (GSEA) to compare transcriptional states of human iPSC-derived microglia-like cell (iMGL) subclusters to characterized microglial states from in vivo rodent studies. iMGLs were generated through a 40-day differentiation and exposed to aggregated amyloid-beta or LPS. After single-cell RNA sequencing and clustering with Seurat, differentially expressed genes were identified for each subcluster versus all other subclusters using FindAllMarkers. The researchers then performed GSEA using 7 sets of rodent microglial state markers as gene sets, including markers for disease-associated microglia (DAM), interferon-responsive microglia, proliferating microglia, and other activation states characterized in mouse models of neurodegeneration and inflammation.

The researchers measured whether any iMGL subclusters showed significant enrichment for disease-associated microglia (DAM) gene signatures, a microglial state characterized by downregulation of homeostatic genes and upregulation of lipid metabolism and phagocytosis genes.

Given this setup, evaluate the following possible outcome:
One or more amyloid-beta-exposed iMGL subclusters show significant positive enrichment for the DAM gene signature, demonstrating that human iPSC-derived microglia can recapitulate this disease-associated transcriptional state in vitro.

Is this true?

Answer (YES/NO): YES